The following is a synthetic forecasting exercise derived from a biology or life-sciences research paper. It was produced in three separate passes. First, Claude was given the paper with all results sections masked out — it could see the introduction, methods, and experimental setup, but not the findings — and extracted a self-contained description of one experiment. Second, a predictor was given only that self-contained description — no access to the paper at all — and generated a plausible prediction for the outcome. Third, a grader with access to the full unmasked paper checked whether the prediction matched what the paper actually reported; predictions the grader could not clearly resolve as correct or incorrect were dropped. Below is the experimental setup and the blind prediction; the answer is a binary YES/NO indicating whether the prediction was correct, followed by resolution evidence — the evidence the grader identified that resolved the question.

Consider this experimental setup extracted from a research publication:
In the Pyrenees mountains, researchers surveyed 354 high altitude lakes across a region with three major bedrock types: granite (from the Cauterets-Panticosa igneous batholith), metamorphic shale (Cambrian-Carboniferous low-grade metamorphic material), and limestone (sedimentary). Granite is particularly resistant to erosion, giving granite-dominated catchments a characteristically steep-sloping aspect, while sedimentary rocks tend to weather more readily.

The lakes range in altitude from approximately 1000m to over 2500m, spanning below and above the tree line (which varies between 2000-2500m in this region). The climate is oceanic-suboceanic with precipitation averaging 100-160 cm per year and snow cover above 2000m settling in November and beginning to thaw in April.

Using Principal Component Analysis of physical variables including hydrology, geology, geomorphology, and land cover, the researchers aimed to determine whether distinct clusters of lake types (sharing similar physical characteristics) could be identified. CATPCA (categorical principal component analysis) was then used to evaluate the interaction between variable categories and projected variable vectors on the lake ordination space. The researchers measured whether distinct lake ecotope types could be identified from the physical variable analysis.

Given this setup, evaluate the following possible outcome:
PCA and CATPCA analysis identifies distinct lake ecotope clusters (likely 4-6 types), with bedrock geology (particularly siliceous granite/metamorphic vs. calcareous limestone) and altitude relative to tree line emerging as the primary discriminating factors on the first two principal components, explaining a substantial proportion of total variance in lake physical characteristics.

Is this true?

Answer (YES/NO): NO